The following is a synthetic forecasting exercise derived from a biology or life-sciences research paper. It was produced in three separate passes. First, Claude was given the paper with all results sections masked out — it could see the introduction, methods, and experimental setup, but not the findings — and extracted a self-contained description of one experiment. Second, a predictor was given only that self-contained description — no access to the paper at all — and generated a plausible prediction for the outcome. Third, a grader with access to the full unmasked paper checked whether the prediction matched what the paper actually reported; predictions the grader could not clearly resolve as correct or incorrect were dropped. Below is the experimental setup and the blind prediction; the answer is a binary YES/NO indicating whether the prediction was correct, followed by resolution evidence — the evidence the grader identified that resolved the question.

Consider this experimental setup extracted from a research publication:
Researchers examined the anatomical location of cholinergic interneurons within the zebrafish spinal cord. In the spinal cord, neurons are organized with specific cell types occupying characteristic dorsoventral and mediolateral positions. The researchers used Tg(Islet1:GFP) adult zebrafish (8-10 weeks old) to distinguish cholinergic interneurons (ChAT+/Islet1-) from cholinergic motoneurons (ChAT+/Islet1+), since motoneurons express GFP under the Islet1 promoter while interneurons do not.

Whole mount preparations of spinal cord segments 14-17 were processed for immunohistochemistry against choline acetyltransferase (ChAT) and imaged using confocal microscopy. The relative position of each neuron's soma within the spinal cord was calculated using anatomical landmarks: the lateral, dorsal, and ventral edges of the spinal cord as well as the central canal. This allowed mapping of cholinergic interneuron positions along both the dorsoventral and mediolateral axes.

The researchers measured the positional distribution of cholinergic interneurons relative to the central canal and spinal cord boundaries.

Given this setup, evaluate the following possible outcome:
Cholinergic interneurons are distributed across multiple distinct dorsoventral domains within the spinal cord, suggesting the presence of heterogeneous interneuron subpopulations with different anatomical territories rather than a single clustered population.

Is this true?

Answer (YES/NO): NO